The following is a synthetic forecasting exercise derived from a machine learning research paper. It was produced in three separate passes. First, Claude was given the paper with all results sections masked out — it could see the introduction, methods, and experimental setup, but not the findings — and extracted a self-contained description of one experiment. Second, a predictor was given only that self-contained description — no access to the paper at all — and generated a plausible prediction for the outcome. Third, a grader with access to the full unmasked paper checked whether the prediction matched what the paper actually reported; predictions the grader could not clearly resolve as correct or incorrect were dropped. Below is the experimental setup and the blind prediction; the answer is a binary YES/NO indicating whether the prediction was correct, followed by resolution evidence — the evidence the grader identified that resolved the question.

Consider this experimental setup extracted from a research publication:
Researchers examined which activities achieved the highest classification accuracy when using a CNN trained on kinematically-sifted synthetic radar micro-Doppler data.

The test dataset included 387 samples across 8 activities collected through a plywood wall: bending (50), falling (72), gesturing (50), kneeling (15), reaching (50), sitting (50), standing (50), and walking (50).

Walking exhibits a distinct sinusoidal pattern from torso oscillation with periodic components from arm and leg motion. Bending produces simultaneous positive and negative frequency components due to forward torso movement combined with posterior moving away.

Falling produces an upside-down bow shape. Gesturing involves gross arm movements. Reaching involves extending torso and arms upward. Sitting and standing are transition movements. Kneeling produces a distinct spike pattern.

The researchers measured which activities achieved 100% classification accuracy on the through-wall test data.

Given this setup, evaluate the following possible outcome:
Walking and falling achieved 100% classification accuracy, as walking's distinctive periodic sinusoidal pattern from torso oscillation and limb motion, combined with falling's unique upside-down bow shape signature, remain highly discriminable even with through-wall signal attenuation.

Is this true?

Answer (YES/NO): NO